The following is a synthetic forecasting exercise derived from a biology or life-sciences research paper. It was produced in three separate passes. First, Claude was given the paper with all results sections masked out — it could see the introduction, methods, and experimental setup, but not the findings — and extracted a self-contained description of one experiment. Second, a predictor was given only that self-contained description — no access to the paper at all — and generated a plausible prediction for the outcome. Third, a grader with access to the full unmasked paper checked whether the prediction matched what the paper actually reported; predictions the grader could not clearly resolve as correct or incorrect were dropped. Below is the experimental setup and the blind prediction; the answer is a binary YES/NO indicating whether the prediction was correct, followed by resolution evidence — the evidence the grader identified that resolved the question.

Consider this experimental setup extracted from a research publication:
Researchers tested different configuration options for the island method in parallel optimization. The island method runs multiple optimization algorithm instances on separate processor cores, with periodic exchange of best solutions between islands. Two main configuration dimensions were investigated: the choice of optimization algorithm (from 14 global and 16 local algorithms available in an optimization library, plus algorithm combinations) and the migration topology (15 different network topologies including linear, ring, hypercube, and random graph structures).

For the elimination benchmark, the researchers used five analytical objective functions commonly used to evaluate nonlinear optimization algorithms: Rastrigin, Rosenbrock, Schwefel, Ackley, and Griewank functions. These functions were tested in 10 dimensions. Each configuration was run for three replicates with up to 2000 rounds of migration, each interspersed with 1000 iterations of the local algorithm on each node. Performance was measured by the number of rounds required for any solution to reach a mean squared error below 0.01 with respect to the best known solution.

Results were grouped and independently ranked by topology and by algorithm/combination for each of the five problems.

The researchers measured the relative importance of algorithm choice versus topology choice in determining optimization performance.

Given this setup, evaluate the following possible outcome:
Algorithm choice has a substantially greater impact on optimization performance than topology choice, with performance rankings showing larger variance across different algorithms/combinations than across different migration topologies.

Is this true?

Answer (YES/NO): YES